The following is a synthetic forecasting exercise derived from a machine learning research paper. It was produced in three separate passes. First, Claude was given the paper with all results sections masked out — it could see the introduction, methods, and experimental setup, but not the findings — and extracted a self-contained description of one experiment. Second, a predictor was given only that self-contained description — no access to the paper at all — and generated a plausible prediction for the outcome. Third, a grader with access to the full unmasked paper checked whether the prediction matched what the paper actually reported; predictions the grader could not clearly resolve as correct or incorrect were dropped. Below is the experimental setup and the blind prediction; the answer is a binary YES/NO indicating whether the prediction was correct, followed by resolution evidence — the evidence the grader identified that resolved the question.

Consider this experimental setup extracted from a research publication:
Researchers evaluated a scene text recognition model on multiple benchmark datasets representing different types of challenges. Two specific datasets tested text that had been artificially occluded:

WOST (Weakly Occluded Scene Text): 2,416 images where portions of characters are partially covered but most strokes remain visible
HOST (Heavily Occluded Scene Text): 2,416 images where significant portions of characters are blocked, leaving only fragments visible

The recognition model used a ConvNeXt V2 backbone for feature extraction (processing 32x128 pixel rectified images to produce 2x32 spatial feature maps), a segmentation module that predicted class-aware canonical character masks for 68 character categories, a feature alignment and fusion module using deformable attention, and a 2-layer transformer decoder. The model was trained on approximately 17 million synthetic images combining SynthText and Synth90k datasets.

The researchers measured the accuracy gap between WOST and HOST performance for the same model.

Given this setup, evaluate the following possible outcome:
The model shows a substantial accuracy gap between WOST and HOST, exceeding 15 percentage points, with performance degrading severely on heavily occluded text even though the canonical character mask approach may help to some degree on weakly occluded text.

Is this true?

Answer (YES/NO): NO